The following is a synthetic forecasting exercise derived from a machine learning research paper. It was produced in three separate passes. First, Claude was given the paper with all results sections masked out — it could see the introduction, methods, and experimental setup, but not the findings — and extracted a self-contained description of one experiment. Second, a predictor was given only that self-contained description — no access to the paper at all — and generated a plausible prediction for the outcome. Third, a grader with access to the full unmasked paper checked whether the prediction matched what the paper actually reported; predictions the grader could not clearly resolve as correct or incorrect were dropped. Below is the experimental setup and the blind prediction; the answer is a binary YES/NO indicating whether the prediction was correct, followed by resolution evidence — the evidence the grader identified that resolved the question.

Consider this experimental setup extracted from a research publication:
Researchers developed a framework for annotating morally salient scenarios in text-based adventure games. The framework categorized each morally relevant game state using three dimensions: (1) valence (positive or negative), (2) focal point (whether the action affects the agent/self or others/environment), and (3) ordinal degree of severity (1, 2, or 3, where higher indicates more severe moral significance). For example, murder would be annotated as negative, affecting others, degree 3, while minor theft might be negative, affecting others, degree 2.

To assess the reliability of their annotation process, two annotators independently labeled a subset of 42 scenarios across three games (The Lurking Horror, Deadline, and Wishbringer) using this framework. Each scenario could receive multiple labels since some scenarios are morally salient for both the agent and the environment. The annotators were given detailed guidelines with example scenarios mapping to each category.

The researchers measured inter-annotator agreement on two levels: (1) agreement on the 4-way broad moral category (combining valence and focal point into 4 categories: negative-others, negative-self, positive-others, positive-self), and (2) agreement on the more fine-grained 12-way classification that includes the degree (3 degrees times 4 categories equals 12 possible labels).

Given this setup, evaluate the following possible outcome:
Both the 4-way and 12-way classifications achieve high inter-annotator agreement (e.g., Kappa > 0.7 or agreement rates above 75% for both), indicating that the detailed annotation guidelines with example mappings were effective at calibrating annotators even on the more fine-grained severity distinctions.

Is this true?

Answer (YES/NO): YES